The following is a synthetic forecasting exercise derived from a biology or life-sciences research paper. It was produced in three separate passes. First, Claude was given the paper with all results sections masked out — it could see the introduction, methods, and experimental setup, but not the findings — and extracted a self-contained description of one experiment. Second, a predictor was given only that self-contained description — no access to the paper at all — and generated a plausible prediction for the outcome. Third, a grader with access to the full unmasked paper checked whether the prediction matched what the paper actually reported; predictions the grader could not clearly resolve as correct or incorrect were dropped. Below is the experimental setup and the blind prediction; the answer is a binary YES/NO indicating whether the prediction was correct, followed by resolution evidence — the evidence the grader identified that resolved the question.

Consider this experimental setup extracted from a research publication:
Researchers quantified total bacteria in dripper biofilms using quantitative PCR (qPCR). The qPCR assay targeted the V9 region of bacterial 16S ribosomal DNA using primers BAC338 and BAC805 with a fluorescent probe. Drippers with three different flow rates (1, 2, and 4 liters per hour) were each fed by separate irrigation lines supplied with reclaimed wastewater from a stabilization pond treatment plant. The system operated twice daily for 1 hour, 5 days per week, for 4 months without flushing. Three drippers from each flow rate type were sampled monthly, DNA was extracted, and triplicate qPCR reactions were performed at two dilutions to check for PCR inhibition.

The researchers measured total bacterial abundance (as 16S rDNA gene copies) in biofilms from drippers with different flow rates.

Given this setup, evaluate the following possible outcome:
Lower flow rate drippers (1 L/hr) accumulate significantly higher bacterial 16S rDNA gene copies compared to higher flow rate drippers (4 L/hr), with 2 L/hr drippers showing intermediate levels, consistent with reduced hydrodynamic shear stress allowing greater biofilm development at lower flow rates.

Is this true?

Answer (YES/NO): NO